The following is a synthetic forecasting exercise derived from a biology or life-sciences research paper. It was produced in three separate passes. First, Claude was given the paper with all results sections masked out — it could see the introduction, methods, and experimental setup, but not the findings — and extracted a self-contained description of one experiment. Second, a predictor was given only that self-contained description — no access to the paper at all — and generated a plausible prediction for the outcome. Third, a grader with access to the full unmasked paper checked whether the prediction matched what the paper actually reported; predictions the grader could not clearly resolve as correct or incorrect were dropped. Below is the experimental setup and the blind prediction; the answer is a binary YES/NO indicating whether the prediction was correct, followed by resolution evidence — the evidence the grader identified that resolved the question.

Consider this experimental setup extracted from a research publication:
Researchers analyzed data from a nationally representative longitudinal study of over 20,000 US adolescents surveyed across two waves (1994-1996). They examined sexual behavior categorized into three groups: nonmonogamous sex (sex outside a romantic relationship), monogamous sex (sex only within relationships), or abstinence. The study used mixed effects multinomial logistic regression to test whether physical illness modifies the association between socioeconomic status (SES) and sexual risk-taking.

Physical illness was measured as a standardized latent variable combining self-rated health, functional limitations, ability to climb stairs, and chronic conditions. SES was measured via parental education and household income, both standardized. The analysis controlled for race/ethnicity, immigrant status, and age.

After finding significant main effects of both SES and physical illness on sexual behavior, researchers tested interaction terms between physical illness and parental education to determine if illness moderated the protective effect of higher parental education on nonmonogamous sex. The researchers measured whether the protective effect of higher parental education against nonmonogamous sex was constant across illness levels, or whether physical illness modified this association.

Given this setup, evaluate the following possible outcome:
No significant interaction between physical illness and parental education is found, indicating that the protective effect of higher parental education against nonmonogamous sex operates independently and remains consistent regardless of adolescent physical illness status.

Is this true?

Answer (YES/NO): NO